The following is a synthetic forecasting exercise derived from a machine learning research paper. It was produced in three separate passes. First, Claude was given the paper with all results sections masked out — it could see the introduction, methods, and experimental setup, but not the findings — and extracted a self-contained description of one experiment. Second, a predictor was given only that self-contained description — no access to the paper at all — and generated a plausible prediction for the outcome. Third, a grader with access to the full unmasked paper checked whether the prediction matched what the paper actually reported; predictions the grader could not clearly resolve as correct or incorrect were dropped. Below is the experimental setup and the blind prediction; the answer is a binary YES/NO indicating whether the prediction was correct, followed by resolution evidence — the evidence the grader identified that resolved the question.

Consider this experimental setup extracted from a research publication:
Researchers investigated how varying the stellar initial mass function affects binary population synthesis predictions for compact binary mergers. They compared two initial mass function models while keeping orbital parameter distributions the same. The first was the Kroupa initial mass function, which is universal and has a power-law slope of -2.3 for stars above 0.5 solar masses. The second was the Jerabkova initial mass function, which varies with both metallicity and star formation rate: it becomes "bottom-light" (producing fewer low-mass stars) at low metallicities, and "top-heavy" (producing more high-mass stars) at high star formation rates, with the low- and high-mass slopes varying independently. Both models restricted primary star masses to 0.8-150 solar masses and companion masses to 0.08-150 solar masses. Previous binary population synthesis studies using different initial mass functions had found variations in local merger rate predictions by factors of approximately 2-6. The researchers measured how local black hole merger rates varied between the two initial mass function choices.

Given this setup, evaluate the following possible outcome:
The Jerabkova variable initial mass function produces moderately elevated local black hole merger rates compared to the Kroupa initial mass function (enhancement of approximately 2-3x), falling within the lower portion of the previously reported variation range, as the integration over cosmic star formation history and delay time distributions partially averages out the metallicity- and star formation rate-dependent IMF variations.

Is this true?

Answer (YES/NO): NO